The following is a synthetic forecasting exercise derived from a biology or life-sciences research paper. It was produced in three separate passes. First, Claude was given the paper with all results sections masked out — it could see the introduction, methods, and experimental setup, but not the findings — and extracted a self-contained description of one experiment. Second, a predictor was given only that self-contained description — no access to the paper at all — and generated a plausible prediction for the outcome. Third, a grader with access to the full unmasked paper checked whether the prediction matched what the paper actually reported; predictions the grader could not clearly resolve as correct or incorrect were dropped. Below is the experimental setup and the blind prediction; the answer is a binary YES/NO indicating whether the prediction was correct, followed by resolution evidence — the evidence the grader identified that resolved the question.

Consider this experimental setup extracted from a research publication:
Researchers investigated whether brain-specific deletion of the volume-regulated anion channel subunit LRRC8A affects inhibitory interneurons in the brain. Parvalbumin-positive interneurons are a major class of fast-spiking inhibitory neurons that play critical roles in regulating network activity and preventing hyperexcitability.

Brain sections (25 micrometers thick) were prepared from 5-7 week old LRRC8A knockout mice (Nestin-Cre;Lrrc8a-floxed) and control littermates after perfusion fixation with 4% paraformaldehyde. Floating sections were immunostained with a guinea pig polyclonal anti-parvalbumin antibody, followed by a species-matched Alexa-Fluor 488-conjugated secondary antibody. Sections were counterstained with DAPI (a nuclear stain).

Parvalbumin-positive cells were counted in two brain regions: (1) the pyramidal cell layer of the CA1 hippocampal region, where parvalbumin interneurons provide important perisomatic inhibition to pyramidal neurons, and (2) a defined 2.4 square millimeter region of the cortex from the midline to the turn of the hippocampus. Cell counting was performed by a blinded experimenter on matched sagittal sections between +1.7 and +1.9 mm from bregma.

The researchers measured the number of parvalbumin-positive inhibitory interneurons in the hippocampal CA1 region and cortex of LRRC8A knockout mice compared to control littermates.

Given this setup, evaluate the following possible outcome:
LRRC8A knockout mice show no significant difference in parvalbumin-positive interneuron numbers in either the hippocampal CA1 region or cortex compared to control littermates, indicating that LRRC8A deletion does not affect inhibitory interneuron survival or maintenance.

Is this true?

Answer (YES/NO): YES